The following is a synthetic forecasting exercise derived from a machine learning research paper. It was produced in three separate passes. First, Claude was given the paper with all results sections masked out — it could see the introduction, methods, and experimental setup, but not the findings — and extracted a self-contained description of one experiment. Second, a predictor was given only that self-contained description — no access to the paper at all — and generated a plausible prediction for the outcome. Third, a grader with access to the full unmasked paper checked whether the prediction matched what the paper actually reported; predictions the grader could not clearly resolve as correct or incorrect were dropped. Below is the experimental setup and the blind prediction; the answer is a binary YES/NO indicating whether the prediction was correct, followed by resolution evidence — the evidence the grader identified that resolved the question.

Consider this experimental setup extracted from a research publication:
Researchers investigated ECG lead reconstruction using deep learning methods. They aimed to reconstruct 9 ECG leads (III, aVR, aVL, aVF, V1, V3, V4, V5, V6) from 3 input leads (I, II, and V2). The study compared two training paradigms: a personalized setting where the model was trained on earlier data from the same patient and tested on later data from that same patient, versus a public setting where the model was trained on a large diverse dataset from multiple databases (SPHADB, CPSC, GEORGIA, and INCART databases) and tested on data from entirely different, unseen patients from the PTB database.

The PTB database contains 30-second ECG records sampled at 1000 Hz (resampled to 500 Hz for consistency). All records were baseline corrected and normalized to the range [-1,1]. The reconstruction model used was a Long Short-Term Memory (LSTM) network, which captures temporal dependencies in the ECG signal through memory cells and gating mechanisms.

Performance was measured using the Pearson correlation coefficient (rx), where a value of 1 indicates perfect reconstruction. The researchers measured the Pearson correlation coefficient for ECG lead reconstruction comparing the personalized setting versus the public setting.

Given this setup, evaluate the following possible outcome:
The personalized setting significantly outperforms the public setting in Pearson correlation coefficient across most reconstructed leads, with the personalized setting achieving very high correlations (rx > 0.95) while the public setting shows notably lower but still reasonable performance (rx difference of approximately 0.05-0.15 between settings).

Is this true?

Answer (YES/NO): YES